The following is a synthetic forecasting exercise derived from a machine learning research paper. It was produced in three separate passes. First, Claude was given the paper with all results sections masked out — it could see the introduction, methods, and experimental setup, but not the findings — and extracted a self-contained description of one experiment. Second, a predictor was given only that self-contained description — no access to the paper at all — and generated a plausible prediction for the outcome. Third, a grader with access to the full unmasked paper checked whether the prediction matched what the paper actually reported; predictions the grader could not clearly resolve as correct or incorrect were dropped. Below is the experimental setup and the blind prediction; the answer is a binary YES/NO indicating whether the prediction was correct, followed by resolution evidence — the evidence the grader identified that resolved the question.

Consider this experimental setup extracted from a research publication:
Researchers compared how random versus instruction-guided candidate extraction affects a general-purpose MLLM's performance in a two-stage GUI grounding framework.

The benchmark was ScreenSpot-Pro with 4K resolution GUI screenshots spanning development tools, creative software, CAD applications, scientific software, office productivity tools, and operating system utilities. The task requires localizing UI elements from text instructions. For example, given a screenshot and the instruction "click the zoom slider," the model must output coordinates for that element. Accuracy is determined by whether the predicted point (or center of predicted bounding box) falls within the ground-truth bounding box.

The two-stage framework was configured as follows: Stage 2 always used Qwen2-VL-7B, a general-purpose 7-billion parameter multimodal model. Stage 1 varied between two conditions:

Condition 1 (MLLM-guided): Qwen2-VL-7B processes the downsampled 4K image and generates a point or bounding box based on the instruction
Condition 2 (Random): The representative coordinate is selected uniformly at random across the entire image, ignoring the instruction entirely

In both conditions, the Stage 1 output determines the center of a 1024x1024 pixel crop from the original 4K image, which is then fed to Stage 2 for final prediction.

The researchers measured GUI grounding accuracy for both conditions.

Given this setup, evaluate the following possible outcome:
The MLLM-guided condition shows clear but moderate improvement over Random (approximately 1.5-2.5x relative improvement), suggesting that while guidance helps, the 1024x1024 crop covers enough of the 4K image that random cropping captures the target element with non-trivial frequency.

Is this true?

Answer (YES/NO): YES